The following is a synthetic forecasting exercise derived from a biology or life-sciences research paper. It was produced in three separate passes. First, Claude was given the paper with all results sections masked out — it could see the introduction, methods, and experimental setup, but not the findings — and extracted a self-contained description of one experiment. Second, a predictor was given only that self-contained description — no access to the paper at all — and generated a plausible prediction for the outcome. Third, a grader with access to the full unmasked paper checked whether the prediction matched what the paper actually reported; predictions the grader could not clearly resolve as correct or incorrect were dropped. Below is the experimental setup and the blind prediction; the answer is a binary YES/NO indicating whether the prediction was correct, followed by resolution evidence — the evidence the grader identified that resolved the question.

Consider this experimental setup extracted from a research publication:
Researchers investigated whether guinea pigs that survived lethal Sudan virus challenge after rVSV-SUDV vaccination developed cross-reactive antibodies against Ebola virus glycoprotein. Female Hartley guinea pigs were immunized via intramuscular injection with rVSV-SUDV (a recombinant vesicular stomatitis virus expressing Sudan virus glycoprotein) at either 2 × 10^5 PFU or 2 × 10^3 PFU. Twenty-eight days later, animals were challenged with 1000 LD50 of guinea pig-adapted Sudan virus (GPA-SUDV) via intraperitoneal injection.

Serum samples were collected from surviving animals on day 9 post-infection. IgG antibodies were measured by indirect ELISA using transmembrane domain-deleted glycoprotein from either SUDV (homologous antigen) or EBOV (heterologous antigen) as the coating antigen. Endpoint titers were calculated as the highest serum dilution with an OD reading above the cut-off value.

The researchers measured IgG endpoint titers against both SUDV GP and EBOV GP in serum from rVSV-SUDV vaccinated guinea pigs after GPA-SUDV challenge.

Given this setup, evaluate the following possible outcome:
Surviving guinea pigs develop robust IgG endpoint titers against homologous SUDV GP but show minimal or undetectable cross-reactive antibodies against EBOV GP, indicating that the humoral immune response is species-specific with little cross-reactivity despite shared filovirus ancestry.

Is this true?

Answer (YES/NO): YES